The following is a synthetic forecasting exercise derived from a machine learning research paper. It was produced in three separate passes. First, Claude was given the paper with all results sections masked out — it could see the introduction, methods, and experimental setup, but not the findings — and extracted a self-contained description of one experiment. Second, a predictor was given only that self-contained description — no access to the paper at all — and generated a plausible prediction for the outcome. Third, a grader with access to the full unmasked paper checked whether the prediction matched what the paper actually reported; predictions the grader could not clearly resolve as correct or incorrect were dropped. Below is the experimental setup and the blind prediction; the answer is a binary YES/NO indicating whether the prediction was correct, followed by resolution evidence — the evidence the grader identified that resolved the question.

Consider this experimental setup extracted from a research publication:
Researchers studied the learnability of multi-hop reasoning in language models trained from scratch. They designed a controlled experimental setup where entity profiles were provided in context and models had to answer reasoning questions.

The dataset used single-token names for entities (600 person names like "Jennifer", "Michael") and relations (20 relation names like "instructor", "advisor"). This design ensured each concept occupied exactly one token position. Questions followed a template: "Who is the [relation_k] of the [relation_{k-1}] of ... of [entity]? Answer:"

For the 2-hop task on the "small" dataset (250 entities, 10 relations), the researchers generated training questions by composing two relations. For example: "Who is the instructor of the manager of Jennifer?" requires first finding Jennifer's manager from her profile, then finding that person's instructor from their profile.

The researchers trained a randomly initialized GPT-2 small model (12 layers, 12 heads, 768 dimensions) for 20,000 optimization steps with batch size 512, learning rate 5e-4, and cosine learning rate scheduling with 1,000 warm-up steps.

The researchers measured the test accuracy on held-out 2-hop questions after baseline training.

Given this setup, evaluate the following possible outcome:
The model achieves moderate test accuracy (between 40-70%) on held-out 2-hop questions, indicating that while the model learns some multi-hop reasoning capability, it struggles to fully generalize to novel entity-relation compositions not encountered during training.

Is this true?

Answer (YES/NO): NO